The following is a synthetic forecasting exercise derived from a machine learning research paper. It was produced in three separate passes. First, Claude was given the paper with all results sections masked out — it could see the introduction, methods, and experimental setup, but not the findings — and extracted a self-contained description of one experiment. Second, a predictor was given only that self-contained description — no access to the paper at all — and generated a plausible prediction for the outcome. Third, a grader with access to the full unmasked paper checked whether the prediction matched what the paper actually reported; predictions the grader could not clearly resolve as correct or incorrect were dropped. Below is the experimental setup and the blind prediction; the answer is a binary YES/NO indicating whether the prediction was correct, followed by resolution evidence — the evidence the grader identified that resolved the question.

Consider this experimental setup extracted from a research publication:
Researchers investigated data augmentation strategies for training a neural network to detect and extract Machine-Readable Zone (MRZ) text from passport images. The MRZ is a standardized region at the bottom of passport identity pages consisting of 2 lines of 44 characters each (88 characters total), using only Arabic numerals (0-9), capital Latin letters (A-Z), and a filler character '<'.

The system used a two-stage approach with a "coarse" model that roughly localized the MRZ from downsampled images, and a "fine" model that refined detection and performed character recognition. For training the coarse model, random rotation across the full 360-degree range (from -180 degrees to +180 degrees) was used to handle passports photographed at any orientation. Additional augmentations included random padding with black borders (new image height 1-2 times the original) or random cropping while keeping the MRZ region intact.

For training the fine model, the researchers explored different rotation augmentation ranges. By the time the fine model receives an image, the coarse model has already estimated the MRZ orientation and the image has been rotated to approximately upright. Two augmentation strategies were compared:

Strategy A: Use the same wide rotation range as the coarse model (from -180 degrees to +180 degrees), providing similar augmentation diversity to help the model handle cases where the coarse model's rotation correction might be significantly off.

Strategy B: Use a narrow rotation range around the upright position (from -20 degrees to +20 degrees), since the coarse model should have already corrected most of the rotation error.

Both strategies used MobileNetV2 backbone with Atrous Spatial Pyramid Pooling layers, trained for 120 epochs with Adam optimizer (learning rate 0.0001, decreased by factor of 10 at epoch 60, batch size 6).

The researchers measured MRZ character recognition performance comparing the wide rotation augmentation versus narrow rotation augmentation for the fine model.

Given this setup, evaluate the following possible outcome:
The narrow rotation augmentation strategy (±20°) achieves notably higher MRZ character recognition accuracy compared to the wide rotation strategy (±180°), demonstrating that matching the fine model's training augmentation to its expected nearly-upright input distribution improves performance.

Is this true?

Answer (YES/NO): YES